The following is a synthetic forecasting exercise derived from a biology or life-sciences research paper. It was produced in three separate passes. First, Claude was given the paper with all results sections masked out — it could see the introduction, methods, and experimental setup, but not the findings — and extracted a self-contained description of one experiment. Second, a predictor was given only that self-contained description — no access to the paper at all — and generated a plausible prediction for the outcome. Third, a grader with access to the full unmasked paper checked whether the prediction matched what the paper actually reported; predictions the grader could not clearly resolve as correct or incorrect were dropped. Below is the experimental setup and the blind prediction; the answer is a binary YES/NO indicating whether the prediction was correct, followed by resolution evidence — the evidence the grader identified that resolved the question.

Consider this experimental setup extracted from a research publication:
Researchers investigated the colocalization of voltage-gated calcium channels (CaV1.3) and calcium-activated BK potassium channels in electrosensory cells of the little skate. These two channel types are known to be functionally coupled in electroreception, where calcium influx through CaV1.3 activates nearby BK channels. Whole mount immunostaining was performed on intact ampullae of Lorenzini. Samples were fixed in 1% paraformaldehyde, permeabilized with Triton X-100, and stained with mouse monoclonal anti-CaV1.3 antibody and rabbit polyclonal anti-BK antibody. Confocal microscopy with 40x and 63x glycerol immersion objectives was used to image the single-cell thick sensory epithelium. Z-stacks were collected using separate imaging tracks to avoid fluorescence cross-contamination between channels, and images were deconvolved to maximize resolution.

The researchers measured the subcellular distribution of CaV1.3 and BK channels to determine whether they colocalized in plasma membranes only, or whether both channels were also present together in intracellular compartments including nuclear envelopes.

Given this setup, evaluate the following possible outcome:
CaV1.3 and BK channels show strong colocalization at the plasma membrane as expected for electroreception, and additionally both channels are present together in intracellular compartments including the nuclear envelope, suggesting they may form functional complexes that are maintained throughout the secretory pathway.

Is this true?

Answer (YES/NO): YES